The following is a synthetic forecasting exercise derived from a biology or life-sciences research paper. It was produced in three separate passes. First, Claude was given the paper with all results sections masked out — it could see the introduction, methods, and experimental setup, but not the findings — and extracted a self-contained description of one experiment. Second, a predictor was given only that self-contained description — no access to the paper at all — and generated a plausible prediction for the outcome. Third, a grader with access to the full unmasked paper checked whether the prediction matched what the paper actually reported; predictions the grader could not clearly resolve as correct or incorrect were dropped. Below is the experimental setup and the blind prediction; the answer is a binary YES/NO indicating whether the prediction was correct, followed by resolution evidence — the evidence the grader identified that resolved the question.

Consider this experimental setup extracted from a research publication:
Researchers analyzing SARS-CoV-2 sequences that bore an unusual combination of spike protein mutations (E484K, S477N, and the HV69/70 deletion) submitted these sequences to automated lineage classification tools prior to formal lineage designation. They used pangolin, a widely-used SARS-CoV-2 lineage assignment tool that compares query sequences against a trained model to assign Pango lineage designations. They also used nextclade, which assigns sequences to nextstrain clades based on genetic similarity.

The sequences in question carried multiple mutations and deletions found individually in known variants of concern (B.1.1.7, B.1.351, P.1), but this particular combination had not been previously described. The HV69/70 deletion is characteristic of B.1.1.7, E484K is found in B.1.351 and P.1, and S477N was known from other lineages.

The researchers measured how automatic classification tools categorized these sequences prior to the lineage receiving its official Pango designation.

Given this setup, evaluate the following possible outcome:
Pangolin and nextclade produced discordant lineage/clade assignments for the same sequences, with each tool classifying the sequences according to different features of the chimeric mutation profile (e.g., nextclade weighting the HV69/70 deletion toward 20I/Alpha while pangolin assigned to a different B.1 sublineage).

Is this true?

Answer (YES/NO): NO